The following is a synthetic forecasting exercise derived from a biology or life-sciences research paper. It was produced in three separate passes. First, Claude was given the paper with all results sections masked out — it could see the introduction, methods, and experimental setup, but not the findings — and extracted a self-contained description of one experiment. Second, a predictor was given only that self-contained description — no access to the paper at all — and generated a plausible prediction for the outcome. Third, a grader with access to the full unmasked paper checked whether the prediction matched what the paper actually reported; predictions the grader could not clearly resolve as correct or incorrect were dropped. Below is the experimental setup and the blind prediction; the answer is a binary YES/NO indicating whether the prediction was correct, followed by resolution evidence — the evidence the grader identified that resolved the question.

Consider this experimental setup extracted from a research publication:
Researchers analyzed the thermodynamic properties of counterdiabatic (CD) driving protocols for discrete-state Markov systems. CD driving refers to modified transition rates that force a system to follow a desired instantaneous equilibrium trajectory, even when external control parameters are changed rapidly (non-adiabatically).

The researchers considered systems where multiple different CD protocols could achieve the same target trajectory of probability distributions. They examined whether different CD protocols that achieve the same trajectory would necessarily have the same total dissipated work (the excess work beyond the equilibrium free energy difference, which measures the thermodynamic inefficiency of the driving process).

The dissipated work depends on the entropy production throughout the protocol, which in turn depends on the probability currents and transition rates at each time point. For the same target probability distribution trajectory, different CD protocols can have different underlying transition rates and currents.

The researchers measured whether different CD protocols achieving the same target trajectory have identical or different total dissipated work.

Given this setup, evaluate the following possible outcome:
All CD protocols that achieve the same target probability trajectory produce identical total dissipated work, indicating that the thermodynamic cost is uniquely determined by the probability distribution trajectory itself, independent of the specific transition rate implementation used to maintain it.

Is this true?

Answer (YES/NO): NO